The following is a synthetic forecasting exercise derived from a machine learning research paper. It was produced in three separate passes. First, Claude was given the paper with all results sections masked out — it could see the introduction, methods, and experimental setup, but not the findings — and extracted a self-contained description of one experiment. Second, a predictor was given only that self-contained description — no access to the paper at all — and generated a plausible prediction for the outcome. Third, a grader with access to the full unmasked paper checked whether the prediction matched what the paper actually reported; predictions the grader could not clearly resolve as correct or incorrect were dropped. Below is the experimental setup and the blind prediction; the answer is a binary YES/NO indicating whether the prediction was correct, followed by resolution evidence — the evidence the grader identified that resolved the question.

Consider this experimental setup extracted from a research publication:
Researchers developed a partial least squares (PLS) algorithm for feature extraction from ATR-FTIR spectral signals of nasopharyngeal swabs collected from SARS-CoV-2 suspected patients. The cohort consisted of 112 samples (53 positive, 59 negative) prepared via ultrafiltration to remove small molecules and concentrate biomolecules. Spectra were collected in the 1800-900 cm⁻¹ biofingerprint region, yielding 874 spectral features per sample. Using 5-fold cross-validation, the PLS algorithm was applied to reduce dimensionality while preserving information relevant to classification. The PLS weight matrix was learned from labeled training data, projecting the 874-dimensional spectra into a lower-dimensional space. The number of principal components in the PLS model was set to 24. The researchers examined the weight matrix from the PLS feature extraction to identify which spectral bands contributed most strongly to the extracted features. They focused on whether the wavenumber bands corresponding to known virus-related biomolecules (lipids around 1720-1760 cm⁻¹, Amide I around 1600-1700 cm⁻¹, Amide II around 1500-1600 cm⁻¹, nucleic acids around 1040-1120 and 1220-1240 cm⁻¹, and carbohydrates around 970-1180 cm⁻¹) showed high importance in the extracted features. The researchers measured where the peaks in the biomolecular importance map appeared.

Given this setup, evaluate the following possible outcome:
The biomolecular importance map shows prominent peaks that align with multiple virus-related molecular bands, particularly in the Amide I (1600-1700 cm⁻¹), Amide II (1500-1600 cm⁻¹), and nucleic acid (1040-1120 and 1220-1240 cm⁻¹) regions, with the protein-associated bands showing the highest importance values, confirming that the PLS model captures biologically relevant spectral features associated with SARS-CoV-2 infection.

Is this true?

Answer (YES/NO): YES